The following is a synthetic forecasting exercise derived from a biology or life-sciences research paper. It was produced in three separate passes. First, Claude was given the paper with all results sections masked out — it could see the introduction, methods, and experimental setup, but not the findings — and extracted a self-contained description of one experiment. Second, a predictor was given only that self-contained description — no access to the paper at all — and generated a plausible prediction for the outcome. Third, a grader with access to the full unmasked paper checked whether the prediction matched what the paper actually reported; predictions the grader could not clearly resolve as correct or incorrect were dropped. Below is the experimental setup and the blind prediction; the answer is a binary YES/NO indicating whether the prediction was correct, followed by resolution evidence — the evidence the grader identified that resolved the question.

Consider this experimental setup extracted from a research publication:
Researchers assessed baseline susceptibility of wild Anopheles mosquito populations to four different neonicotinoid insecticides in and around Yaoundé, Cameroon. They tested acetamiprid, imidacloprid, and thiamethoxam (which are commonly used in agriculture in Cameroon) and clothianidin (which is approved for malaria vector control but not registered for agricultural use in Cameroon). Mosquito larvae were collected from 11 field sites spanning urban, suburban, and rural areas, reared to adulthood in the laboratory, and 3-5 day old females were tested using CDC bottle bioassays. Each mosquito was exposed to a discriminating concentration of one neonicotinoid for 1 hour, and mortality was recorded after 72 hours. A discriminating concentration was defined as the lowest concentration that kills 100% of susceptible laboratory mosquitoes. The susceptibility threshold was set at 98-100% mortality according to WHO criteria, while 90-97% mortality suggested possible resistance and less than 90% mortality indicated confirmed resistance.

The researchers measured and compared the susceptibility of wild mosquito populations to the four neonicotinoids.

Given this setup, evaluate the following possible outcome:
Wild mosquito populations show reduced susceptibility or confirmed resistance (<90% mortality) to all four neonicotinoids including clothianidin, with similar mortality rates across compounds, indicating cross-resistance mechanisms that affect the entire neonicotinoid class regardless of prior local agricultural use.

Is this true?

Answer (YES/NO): NO